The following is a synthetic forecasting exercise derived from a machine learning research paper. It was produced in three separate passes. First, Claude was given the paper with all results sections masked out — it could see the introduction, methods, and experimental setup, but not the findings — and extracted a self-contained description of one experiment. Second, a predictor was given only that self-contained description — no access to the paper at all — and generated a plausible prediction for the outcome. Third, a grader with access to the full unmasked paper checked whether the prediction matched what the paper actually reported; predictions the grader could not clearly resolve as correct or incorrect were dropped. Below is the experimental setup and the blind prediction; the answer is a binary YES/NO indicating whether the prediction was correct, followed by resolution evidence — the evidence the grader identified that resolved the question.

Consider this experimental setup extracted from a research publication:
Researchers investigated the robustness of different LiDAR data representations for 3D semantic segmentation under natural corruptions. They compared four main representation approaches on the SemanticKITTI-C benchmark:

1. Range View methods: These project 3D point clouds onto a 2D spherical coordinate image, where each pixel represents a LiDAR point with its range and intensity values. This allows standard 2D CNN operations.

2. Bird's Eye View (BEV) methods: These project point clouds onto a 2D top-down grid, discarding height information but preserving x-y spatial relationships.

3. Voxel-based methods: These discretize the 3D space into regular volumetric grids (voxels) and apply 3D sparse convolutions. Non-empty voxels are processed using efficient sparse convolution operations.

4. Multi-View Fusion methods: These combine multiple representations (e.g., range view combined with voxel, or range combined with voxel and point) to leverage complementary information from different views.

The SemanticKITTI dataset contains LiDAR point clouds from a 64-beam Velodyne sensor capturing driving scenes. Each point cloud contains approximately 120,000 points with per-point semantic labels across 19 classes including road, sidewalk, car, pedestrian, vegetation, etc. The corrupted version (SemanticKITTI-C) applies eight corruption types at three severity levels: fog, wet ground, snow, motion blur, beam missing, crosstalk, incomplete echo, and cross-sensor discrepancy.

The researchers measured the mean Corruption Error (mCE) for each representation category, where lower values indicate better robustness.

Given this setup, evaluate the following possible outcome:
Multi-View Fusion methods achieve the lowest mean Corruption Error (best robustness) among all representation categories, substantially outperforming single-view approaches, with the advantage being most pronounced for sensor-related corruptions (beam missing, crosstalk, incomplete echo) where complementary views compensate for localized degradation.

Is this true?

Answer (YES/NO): NO